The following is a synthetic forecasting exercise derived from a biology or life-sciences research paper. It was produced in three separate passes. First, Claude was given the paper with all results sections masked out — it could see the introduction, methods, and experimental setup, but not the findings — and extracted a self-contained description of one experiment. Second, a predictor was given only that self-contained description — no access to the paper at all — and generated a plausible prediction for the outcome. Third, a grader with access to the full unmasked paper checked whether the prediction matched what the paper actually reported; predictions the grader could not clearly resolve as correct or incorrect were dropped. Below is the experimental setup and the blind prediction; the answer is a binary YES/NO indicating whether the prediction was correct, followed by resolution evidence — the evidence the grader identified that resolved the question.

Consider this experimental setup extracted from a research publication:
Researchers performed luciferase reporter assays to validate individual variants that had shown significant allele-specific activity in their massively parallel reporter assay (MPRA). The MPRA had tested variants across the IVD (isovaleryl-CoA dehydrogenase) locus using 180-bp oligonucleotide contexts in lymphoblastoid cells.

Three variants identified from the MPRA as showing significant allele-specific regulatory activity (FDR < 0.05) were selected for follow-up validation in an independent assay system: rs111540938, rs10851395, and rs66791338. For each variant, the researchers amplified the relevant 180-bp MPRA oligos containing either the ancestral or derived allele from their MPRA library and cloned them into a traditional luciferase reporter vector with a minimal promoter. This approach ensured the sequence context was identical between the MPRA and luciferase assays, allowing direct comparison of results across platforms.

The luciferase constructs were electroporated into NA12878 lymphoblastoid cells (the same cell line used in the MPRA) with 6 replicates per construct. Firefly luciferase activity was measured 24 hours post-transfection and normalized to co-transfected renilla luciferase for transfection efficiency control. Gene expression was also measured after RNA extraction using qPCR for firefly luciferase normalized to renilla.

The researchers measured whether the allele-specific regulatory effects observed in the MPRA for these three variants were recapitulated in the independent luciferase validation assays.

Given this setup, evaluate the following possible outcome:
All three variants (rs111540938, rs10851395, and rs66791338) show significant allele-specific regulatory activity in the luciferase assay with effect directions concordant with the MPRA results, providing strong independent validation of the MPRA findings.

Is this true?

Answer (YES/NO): NO